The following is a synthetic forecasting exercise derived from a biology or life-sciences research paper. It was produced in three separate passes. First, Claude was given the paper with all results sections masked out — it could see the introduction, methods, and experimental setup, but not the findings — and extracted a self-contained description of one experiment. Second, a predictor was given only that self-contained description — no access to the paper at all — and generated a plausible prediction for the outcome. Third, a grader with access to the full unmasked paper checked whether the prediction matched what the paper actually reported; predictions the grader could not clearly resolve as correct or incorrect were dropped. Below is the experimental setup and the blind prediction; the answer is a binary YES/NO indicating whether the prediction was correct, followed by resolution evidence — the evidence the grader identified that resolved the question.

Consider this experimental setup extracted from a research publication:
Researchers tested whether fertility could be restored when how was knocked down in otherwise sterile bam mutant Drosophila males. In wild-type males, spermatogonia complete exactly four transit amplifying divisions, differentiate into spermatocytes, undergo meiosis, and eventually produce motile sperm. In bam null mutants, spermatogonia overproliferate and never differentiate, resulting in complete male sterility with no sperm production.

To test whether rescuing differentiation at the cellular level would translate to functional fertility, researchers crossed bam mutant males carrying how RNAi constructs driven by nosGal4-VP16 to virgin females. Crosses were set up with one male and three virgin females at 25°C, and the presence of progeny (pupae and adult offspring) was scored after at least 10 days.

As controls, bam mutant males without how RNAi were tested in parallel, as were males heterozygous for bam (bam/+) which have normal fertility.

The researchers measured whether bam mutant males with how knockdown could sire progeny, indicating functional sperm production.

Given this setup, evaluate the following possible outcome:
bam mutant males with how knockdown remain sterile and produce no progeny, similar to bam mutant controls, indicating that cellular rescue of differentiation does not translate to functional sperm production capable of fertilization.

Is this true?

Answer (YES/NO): NO